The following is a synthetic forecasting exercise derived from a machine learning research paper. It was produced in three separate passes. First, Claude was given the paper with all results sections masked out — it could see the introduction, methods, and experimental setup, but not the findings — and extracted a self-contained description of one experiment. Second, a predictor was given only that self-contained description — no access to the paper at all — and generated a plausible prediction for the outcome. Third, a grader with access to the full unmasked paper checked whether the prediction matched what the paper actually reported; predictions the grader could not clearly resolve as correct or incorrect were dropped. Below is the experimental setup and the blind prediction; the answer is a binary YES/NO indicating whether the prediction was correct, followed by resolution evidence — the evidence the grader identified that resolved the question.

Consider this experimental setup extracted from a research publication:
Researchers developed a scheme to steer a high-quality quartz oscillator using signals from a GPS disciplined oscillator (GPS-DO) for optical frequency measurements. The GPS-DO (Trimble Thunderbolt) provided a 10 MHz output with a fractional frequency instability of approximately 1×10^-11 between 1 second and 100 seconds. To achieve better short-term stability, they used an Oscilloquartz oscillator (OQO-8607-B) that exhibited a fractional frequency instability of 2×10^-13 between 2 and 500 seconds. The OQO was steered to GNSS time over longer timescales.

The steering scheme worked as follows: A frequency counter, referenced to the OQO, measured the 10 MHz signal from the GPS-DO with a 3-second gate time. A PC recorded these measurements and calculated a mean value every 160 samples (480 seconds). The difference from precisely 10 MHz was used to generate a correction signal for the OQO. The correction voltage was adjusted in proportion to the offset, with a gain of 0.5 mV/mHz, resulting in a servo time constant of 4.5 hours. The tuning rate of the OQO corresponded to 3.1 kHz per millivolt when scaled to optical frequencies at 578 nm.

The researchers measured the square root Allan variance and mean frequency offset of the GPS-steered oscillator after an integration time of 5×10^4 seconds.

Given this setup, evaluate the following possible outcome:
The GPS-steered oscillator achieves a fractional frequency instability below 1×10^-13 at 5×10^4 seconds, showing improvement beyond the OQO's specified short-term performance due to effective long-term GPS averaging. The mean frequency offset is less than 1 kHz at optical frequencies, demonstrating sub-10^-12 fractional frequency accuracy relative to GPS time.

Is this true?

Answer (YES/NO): NO